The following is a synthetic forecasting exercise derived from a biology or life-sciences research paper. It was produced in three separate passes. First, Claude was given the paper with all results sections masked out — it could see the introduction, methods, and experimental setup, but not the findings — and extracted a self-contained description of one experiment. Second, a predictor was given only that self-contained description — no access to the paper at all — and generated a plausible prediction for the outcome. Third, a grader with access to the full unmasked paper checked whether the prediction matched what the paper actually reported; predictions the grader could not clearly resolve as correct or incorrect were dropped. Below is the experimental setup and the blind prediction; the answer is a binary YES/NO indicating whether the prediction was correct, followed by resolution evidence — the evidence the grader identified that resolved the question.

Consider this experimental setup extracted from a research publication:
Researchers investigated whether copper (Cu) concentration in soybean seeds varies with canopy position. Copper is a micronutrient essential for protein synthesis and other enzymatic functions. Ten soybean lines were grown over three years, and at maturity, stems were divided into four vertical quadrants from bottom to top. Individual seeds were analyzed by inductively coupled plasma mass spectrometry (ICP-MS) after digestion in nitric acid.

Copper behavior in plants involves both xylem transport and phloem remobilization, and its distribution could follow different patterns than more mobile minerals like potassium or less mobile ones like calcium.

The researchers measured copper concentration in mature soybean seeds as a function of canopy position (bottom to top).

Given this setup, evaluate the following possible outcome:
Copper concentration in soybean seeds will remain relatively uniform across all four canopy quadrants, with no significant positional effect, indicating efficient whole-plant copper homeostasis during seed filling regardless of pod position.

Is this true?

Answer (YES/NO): NO